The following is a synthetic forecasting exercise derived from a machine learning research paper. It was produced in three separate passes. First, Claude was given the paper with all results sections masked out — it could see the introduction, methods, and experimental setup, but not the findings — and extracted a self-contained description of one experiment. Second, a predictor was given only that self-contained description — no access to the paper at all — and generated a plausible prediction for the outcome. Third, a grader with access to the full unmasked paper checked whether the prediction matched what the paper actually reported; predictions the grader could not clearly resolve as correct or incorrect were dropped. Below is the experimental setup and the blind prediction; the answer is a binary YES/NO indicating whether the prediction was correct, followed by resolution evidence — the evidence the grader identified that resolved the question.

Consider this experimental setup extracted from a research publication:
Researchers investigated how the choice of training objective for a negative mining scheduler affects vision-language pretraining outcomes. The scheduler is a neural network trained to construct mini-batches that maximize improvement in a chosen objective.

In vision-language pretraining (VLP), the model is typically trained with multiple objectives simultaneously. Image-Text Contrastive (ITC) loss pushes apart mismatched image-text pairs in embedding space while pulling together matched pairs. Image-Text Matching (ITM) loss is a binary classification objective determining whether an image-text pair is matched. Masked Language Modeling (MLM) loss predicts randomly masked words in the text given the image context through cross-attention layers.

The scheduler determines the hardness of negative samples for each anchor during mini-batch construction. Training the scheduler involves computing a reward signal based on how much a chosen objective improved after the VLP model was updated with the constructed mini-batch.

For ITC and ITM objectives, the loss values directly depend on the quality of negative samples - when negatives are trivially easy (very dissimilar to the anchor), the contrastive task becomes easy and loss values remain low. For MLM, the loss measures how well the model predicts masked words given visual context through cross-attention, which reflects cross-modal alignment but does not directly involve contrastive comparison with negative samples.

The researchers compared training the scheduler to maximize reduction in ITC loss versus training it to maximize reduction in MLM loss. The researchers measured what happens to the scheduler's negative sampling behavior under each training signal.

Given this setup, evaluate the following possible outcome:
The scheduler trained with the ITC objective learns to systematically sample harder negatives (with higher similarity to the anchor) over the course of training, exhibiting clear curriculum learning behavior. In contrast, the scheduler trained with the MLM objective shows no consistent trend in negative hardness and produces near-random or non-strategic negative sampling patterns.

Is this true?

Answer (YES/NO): NO